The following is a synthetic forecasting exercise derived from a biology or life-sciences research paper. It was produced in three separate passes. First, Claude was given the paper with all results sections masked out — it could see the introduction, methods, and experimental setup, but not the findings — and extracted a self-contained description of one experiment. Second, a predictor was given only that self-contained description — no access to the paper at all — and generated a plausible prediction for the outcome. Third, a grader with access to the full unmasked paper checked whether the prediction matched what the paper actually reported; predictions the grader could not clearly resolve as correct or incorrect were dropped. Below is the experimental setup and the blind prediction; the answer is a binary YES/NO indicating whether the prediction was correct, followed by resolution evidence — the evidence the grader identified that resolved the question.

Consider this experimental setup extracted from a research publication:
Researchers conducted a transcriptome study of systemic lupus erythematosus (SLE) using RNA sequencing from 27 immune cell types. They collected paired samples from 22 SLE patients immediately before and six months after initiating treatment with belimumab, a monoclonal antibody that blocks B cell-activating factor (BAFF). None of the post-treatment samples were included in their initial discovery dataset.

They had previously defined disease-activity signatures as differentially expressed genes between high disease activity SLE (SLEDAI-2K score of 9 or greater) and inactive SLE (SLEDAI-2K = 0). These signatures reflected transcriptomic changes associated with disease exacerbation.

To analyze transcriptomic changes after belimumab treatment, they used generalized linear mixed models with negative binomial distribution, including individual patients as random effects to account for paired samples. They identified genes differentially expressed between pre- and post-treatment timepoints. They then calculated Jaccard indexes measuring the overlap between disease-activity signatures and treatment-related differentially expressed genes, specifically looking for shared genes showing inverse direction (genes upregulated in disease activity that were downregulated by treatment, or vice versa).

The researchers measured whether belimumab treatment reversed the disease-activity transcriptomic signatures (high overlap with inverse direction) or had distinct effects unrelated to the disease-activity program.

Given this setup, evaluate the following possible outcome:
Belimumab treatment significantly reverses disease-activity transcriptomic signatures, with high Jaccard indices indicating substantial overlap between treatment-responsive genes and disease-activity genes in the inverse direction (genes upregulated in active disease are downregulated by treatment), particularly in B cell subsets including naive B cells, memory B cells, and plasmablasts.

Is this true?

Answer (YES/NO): NO